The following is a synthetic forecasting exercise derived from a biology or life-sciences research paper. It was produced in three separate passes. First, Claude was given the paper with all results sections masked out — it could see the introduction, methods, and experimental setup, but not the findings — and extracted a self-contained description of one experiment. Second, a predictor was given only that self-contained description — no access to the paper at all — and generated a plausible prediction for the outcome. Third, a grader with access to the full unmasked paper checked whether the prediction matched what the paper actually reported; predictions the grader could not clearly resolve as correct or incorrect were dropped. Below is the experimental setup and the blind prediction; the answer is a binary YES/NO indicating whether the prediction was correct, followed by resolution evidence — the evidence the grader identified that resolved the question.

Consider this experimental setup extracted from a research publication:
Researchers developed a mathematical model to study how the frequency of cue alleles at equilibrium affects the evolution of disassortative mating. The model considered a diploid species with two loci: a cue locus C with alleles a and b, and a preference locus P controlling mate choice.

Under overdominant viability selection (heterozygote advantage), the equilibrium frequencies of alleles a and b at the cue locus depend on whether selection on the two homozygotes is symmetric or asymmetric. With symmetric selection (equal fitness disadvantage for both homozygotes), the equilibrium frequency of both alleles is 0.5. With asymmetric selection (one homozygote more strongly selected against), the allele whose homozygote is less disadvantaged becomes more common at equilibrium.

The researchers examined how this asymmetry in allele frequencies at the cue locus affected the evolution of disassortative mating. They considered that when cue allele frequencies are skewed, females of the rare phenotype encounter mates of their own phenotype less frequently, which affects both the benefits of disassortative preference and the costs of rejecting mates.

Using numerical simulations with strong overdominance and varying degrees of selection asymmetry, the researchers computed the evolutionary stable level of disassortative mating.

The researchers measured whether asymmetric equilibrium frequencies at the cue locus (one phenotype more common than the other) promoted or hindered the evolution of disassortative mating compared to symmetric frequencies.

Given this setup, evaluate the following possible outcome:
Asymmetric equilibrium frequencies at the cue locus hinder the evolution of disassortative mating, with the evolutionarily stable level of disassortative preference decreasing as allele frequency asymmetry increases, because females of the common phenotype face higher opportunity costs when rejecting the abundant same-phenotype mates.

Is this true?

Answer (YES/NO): NO